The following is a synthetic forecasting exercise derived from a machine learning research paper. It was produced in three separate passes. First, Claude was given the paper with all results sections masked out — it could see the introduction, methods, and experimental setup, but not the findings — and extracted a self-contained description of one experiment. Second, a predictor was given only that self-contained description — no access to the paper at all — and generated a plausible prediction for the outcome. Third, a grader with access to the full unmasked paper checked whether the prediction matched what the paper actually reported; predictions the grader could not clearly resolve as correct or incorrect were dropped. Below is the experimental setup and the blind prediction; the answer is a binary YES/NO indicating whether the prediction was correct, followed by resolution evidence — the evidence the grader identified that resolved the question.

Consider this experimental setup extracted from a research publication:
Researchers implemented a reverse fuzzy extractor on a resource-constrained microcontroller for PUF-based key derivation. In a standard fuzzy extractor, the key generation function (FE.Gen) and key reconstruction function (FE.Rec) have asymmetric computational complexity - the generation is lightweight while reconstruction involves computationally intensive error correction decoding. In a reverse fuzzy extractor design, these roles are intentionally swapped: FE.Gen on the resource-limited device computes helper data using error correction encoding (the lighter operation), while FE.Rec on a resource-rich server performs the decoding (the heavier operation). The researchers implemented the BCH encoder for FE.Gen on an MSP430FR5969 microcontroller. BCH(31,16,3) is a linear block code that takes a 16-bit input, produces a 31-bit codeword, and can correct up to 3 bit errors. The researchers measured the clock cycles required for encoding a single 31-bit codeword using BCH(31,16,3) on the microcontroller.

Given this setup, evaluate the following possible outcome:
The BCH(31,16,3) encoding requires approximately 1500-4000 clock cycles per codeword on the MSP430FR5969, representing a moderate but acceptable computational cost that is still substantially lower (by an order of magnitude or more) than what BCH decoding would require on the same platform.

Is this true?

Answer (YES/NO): NO